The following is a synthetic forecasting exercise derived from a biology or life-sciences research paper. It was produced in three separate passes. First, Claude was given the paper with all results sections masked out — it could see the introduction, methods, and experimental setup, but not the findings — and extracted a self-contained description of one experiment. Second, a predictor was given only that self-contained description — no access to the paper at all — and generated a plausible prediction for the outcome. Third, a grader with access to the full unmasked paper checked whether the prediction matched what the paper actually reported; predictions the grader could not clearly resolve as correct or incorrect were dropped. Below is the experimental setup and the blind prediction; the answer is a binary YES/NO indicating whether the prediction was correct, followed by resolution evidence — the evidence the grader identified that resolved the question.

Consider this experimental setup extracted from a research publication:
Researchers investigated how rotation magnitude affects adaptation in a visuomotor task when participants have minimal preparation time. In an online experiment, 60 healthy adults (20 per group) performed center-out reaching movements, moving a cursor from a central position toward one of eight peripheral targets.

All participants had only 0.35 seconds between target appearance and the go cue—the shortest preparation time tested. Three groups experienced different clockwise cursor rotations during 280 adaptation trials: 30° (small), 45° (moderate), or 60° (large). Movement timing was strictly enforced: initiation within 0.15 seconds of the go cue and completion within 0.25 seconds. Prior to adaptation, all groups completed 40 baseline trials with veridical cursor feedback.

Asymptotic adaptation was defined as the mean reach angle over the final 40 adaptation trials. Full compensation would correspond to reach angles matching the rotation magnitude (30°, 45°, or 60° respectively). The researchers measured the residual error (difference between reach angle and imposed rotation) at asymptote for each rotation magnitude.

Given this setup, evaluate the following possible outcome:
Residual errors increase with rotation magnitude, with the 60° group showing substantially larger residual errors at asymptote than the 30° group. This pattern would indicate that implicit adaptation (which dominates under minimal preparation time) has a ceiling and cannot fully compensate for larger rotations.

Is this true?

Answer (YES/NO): YES